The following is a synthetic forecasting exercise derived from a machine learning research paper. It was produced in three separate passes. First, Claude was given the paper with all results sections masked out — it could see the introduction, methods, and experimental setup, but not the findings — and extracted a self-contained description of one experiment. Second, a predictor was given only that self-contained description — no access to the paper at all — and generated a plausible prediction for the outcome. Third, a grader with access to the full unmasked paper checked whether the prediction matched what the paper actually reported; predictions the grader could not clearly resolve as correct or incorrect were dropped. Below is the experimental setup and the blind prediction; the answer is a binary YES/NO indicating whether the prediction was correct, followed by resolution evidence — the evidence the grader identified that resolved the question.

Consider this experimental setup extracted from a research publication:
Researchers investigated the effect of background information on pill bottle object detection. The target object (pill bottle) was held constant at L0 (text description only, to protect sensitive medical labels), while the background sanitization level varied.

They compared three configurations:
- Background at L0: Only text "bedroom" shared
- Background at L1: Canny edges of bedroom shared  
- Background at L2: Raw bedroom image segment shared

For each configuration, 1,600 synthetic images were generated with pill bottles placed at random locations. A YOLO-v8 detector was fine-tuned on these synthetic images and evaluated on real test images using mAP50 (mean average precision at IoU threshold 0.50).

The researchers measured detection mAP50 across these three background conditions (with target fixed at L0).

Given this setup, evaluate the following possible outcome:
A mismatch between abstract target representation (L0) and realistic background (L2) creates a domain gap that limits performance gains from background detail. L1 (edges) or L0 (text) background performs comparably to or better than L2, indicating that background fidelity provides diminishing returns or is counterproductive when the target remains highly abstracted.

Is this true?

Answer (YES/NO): NO